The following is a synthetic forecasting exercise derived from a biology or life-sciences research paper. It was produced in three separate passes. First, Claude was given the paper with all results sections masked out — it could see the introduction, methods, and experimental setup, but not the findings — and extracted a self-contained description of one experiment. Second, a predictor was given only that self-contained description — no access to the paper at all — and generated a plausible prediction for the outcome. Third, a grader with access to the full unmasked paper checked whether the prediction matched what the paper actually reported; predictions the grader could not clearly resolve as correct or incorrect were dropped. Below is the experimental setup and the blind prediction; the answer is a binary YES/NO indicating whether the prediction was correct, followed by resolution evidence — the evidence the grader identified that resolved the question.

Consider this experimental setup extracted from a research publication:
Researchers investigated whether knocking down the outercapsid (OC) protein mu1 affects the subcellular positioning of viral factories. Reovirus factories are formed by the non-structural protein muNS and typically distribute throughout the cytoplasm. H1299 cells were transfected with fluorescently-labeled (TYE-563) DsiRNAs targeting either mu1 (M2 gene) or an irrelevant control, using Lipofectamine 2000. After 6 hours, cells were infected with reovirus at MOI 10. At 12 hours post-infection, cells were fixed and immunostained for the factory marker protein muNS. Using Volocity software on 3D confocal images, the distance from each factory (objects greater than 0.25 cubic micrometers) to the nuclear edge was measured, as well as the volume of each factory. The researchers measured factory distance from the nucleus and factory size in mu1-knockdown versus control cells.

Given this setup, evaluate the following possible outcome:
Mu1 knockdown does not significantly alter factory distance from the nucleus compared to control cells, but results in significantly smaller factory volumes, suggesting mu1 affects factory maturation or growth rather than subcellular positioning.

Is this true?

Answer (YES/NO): NO